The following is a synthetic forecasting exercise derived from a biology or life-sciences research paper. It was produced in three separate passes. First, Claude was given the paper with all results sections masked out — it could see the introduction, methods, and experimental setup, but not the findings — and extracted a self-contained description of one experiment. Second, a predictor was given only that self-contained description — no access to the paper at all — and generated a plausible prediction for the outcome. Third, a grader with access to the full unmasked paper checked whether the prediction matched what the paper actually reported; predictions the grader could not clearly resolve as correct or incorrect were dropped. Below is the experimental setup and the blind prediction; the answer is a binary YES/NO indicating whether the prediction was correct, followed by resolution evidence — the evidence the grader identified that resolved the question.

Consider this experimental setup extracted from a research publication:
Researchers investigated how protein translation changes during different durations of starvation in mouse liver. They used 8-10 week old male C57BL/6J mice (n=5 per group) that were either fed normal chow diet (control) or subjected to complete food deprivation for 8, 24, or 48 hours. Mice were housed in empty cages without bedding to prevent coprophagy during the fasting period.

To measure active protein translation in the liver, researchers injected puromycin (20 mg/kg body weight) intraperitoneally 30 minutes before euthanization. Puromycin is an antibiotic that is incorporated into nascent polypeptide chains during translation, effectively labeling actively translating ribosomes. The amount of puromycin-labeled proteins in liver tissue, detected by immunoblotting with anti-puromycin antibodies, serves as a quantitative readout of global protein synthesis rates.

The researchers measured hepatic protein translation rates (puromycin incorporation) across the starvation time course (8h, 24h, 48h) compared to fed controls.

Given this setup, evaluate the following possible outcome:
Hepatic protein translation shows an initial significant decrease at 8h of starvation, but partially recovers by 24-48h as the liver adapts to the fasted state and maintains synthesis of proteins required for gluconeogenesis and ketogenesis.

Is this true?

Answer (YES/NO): NO